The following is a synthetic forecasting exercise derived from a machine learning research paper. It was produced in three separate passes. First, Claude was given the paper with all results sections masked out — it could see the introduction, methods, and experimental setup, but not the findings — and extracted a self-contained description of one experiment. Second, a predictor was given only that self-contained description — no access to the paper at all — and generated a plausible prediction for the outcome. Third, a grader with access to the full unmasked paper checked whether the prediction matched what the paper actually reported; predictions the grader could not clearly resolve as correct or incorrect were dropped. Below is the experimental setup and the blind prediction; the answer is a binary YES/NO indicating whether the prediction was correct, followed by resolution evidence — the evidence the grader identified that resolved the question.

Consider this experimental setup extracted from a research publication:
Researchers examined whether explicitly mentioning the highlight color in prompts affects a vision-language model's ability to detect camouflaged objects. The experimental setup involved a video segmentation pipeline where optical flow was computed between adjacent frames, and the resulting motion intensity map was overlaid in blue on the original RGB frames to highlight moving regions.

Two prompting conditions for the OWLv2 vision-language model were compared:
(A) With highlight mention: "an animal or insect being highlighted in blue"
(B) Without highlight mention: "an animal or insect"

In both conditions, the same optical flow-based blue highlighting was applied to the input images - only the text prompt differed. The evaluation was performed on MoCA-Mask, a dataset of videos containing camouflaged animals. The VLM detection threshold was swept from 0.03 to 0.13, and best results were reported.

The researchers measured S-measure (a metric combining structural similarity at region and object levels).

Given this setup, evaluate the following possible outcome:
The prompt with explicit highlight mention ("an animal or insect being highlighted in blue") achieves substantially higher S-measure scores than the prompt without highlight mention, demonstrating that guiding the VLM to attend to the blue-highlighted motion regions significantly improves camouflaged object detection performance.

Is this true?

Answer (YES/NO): NO